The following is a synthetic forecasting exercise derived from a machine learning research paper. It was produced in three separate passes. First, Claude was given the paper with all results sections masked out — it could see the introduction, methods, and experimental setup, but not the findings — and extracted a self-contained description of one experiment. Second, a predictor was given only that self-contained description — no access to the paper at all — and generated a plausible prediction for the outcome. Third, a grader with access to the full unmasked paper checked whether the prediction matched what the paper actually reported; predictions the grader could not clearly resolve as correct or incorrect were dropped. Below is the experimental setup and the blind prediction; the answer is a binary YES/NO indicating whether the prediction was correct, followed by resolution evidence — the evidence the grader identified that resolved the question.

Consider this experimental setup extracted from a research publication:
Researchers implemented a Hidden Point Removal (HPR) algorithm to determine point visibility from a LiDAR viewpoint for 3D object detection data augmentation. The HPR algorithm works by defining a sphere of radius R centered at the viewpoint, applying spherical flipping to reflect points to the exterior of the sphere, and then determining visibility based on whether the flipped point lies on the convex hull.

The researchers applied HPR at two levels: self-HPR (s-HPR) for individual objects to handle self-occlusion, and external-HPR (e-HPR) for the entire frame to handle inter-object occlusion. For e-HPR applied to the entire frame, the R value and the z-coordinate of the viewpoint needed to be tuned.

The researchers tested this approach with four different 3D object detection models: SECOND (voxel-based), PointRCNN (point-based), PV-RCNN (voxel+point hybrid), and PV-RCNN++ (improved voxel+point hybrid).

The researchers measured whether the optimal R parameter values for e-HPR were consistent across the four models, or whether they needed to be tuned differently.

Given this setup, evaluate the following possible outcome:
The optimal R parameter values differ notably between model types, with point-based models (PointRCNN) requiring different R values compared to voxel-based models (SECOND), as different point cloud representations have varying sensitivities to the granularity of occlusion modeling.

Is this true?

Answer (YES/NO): NO